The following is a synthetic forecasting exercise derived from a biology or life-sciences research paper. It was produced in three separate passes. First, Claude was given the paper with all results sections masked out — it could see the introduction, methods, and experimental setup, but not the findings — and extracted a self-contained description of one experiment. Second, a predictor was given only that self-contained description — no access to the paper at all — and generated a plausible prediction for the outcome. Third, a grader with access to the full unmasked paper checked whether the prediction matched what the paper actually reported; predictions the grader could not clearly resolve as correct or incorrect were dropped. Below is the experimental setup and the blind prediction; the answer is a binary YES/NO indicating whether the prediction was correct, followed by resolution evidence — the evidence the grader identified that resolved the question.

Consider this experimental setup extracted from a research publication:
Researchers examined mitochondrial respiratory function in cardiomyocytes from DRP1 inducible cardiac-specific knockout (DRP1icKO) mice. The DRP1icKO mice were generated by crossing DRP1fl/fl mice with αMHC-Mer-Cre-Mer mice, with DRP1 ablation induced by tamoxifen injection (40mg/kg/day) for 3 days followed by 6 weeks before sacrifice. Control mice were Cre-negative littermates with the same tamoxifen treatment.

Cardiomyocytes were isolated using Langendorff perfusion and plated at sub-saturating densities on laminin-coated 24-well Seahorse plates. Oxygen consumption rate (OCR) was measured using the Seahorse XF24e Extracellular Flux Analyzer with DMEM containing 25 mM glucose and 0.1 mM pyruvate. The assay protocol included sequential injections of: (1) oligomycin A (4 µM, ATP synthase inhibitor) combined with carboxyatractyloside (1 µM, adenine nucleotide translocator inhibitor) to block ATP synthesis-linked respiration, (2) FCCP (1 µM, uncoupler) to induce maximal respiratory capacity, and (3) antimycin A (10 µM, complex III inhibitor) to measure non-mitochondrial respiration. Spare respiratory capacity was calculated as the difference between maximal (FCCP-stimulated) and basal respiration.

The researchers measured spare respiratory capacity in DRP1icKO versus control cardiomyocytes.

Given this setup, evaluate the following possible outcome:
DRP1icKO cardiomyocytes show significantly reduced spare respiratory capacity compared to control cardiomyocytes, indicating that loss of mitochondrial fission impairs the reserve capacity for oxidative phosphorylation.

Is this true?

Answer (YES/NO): YES